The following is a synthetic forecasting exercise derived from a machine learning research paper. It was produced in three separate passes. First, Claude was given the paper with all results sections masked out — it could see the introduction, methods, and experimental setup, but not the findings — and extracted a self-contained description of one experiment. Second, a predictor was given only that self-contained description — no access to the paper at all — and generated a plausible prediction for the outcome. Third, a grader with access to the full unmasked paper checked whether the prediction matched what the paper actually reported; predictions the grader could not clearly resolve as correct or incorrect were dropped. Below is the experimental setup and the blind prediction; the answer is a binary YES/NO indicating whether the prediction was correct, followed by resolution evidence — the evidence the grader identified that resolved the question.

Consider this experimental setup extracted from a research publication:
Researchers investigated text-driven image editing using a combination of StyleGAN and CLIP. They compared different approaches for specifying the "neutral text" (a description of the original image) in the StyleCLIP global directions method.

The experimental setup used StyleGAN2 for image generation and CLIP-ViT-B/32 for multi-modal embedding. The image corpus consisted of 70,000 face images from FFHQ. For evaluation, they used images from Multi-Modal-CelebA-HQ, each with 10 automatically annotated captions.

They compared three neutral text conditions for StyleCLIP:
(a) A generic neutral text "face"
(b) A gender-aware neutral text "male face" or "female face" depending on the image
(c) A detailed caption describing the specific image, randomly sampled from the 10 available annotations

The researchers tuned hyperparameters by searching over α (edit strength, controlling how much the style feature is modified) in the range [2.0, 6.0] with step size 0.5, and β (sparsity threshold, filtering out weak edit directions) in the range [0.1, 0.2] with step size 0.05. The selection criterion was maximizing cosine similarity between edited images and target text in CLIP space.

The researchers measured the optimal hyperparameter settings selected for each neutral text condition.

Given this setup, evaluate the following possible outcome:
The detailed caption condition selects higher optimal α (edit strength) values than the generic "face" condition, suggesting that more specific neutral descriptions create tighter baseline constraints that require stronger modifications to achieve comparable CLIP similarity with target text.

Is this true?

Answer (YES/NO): NO